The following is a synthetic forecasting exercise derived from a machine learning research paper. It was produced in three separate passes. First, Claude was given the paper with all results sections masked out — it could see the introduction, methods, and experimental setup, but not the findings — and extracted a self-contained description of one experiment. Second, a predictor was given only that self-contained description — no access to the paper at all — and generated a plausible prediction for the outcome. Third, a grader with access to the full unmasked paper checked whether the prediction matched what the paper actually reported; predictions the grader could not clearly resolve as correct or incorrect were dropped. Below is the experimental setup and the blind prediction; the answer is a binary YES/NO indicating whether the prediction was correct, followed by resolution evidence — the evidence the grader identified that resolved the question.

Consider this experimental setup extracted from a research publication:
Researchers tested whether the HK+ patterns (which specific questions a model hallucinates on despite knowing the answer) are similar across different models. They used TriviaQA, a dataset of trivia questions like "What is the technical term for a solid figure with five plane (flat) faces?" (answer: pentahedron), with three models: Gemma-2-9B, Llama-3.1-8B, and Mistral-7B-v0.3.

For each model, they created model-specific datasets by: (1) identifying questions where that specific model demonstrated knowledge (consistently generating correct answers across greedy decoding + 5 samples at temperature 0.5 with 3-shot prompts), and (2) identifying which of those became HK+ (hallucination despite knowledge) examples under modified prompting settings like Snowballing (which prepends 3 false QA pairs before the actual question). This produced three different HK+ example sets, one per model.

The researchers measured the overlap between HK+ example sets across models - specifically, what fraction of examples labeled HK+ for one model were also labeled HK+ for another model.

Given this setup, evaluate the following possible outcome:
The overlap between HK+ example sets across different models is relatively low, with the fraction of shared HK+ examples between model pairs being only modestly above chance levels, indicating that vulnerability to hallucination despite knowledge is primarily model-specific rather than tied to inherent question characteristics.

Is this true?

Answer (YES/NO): YES